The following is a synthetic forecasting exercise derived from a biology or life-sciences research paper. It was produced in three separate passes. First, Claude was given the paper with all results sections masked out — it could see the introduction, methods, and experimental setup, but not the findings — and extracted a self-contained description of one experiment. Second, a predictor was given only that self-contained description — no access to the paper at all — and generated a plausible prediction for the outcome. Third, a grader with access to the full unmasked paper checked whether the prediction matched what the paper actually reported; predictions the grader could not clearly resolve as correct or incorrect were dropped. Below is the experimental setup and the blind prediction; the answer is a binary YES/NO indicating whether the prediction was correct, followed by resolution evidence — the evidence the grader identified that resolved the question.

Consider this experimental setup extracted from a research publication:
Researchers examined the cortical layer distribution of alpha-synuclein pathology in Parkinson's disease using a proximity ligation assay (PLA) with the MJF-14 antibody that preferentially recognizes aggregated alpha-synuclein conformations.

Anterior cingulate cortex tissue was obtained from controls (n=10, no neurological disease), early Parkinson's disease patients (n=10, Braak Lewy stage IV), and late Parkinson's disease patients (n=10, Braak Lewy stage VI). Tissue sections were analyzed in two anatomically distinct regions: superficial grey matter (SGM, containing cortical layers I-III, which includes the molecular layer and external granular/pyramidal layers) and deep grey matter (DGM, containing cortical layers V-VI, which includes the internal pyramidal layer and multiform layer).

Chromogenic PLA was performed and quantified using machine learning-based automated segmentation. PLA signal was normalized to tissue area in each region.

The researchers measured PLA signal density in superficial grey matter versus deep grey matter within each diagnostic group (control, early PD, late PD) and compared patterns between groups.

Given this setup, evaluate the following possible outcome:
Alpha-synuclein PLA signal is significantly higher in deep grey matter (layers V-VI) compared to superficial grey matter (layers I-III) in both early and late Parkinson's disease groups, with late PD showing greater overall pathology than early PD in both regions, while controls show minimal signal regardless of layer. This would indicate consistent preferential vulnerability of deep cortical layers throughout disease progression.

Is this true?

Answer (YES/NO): NO